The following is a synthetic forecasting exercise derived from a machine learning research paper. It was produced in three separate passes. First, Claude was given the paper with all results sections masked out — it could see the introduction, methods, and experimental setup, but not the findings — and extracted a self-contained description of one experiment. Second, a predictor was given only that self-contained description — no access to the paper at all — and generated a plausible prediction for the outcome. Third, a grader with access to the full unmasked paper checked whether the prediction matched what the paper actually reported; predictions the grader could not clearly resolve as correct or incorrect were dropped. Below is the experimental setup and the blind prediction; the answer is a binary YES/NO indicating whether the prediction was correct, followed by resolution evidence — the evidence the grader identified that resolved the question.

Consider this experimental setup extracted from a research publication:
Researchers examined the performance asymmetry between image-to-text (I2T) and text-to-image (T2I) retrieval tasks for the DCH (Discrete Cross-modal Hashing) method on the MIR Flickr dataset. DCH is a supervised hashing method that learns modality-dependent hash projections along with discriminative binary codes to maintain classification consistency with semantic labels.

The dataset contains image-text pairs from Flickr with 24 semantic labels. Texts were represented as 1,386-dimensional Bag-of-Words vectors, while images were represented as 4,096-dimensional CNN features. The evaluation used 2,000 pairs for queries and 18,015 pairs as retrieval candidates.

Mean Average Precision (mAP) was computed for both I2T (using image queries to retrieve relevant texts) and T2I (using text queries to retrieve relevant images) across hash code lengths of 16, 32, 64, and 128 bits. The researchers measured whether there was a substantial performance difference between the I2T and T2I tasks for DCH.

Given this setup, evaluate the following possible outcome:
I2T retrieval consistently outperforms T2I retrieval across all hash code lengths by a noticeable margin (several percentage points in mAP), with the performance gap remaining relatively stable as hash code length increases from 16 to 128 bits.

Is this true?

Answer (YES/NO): NO